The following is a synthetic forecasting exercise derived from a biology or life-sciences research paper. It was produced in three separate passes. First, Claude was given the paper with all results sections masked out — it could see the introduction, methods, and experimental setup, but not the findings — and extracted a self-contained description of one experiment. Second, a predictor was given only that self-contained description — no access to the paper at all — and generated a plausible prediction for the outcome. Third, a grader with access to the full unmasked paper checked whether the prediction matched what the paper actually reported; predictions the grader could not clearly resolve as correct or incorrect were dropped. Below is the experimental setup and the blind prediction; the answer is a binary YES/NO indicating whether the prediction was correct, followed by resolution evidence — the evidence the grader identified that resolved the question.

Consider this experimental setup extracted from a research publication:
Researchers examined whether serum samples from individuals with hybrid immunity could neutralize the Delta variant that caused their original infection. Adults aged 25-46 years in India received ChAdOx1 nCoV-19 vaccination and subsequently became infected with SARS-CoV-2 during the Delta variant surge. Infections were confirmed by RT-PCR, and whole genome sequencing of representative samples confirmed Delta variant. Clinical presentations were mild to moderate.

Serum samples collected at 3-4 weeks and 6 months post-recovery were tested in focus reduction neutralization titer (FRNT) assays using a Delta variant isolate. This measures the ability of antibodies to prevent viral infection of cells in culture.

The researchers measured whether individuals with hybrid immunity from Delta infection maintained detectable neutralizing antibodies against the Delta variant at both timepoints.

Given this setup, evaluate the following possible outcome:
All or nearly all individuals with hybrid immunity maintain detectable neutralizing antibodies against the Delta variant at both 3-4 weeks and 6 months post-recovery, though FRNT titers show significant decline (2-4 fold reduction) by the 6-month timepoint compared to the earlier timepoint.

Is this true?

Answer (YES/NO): NO